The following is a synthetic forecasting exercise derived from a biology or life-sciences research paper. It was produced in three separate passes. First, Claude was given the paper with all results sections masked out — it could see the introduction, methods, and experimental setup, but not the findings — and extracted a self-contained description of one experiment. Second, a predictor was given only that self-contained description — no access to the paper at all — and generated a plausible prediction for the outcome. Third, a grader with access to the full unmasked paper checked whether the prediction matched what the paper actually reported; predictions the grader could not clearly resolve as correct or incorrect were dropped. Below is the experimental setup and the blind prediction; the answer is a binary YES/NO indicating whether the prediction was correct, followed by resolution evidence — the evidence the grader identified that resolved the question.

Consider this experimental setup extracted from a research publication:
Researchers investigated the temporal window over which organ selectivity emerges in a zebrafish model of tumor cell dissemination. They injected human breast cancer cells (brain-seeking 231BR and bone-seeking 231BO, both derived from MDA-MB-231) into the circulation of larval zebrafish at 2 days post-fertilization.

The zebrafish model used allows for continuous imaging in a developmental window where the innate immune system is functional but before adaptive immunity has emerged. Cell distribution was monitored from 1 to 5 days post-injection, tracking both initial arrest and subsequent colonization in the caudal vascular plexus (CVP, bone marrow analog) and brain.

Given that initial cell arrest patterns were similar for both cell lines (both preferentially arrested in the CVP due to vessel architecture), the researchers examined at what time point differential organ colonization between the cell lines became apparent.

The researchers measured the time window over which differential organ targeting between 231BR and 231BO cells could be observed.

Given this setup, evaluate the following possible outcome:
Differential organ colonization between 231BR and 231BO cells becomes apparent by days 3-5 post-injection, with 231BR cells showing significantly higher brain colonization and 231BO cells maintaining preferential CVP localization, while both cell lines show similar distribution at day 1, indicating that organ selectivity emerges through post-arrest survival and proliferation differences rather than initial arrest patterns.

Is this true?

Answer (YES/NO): NO